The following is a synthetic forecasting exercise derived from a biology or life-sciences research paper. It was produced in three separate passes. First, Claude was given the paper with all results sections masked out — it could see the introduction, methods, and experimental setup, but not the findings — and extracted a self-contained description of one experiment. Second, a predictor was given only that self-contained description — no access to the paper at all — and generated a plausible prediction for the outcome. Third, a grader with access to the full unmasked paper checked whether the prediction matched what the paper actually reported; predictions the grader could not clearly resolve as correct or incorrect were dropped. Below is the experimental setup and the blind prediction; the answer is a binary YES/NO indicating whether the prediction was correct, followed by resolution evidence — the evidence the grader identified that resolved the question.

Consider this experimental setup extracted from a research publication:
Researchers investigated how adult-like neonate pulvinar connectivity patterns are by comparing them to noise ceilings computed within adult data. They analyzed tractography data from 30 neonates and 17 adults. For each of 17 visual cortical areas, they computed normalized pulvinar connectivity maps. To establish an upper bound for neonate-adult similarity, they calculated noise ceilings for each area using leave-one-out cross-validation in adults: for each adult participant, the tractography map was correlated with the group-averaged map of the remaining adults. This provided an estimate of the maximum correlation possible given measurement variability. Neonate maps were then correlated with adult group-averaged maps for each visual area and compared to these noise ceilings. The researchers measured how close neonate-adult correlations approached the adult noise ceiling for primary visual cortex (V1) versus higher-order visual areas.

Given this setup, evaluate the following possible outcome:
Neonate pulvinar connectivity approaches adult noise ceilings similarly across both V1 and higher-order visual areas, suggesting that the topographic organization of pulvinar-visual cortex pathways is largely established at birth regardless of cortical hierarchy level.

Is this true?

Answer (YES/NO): NO